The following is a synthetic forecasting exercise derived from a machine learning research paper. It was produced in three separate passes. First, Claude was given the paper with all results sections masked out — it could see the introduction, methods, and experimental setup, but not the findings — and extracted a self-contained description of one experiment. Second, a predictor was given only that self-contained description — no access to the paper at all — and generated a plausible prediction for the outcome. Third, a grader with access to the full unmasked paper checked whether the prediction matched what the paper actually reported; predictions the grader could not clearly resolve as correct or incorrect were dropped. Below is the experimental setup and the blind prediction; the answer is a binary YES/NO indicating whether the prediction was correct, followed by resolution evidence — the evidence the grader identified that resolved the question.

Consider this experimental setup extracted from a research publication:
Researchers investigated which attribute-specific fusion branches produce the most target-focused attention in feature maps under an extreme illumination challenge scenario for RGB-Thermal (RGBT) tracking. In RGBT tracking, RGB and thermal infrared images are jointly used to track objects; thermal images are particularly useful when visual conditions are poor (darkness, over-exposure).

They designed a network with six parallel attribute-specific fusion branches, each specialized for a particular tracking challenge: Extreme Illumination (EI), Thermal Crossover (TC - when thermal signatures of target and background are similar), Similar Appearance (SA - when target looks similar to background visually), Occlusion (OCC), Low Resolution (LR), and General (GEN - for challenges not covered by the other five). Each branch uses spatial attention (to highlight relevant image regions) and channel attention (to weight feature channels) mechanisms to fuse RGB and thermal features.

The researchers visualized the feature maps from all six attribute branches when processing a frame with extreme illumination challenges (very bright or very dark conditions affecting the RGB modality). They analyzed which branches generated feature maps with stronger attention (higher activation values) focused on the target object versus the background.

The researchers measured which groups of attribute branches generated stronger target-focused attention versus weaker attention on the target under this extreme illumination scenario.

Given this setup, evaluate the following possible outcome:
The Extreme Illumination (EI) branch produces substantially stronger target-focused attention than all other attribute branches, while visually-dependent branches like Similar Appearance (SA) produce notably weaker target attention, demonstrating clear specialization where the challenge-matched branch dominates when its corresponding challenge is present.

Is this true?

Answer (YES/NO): NO